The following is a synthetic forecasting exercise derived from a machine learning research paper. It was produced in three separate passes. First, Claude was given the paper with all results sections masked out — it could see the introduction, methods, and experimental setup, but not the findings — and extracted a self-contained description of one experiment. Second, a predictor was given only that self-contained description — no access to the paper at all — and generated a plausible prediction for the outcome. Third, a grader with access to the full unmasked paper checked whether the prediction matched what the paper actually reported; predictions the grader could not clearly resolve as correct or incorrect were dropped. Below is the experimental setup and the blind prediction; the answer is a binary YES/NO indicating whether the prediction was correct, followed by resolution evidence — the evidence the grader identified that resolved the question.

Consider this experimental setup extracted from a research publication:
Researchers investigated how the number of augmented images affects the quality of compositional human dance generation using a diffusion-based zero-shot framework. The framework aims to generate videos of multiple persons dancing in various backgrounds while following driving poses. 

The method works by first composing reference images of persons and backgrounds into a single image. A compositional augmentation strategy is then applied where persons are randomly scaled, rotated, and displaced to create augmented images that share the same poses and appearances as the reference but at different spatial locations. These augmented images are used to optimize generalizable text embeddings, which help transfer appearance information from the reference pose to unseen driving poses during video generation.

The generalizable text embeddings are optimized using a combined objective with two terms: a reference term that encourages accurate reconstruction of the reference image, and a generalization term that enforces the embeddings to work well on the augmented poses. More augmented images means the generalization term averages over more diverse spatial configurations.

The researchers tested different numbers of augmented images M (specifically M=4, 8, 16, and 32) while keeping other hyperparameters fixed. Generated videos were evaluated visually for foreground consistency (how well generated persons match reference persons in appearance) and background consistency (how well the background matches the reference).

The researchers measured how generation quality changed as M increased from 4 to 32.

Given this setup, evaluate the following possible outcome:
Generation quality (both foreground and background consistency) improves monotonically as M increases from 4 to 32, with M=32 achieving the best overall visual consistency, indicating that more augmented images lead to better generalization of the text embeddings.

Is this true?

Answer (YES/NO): NO